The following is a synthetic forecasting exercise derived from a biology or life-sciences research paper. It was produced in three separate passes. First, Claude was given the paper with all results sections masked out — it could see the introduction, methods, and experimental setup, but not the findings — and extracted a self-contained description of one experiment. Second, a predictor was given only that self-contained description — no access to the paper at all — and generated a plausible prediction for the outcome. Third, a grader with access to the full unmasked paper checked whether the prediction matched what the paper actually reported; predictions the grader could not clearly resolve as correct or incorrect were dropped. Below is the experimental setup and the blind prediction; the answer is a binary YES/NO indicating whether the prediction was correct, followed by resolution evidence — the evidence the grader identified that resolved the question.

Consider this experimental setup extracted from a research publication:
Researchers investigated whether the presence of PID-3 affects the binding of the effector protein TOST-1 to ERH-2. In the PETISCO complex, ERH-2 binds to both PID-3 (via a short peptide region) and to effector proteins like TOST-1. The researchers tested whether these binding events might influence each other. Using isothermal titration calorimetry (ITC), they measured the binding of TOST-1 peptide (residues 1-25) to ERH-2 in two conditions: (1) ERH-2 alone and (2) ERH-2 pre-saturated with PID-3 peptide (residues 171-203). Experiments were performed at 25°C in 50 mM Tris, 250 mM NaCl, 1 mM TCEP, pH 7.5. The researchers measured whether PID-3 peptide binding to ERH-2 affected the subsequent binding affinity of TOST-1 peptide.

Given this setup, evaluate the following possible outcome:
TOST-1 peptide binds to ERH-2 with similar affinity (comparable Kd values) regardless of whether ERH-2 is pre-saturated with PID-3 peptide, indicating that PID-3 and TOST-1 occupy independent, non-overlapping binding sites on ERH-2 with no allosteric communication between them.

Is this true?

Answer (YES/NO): NO